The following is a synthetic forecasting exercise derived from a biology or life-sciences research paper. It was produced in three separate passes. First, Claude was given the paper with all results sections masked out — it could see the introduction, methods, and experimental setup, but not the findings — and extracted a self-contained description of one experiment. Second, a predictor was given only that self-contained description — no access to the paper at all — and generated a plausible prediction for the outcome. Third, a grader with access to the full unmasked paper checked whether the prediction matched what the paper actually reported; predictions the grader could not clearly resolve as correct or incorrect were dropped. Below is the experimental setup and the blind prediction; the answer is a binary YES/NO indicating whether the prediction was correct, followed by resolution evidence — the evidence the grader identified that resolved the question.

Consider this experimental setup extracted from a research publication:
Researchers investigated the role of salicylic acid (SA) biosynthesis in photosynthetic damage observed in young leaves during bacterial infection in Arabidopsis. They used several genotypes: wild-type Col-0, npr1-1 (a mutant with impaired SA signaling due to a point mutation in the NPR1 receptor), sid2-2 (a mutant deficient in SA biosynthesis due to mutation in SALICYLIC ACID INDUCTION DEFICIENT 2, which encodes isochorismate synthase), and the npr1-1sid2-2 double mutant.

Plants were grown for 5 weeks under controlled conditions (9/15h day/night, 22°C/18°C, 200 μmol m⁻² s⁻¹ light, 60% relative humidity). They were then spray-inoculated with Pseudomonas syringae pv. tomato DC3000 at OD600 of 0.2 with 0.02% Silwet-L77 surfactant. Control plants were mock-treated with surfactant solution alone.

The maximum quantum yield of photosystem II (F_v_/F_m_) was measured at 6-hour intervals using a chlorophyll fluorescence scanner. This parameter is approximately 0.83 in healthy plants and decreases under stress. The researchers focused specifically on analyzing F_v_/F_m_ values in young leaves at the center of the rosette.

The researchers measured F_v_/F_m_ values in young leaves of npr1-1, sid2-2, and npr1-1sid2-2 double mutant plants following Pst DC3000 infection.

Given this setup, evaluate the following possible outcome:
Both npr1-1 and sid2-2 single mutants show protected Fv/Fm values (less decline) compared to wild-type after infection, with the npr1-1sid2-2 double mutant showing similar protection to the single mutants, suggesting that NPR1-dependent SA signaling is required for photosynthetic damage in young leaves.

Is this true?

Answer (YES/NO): NO